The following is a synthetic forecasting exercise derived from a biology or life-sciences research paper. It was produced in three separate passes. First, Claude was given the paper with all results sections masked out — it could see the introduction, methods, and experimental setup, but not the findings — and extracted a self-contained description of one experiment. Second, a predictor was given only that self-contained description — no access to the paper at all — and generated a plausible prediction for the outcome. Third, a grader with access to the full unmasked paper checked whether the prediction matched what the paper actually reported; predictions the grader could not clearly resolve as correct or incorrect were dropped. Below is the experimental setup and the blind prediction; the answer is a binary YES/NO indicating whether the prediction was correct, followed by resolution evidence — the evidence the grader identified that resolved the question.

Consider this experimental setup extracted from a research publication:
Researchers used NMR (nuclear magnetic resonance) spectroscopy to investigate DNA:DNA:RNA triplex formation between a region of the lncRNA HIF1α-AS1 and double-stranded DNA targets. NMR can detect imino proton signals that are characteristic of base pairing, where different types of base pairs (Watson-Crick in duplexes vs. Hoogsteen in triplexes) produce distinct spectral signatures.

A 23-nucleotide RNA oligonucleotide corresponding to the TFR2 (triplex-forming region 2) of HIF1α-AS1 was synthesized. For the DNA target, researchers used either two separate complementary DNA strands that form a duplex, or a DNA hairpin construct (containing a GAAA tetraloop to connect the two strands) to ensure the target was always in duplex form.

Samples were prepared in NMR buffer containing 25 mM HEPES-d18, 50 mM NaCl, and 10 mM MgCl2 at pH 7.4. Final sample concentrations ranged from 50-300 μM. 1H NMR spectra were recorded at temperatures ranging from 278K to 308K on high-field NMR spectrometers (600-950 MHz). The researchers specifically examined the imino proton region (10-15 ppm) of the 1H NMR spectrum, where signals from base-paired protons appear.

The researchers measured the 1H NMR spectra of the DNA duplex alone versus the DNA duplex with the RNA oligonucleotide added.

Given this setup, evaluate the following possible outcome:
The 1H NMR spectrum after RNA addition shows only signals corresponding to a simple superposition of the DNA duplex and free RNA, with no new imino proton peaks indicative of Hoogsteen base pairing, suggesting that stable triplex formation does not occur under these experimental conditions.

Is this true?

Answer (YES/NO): NO